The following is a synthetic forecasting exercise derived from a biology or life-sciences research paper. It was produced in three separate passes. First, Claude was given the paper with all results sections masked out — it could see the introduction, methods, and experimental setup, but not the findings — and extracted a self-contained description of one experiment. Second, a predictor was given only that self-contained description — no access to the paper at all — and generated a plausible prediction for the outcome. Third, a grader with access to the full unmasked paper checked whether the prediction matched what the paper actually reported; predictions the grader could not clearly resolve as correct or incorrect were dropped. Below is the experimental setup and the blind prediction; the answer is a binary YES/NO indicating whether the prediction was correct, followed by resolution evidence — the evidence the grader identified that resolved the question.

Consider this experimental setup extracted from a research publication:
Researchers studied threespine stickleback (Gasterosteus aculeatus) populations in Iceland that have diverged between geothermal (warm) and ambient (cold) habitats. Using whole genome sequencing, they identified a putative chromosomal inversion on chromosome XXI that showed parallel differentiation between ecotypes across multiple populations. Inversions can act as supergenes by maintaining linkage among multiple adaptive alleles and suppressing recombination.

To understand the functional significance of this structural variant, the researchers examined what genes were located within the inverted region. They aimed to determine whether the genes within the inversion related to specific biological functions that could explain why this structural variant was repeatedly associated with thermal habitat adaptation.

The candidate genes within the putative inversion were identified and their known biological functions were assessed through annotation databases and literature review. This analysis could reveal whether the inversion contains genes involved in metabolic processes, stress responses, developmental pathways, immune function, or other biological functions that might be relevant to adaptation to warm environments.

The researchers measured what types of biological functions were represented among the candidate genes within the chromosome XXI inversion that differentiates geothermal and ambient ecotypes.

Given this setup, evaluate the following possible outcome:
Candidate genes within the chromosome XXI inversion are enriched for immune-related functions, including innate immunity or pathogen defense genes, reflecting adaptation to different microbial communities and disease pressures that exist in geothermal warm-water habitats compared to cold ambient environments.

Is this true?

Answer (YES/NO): NO